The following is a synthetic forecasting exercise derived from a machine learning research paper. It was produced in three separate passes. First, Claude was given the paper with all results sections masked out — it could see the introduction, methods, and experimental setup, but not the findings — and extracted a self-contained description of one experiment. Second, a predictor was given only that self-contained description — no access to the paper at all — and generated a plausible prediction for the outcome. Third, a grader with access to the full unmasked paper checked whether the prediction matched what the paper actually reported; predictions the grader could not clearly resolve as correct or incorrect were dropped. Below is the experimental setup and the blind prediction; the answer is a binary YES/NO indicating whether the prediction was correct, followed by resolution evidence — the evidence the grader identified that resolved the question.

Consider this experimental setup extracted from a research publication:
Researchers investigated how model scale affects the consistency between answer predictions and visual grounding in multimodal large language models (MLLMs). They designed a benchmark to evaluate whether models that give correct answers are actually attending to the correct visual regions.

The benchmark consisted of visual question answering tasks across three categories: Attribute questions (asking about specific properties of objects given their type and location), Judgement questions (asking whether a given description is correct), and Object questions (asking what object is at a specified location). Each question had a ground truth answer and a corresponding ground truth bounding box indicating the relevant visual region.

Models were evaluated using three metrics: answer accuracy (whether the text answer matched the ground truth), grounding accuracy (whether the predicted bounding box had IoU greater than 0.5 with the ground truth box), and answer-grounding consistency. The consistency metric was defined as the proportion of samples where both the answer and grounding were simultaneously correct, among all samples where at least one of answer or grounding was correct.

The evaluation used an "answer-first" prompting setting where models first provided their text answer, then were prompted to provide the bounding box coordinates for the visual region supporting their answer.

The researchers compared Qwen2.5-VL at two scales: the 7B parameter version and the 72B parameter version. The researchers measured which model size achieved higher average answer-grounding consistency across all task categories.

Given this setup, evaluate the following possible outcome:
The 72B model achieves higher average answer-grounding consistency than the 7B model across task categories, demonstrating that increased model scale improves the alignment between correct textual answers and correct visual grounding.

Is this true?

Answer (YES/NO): NO